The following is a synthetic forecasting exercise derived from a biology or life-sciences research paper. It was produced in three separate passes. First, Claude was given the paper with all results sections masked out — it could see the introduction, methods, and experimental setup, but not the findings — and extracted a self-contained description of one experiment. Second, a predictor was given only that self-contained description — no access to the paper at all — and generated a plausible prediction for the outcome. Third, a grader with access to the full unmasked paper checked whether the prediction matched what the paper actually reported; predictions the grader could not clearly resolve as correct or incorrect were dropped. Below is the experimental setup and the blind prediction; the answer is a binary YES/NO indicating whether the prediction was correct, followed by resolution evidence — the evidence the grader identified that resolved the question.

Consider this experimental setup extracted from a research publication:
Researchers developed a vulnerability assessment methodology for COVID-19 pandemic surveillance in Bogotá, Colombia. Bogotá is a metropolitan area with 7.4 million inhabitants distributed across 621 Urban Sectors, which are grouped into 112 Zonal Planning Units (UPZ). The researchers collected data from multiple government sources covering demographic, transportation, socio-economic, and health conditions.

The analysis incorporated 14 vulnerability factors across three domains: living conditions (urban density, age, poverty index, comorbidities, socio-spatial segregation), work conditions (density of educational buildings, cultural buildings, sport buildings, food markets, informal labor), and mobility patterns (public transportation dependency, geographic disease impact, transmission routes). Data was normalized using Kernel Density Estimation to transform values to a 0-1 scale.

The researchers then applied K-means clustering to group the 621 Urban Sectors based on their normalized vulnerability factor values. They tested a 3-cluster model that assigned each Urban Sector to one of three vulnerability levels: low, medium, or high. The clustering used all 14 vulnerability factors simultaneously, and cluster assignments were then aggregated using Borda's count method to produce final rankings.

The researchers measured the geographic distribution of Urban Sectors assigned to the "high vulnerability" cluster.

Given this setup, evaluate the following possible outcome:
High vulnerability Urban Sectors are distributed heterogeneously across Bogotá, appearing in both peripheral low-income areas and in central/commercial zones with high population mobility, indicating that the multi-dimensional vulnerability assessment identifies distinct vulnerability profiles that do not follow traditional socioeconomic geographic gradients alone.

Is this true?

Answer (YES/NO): NO